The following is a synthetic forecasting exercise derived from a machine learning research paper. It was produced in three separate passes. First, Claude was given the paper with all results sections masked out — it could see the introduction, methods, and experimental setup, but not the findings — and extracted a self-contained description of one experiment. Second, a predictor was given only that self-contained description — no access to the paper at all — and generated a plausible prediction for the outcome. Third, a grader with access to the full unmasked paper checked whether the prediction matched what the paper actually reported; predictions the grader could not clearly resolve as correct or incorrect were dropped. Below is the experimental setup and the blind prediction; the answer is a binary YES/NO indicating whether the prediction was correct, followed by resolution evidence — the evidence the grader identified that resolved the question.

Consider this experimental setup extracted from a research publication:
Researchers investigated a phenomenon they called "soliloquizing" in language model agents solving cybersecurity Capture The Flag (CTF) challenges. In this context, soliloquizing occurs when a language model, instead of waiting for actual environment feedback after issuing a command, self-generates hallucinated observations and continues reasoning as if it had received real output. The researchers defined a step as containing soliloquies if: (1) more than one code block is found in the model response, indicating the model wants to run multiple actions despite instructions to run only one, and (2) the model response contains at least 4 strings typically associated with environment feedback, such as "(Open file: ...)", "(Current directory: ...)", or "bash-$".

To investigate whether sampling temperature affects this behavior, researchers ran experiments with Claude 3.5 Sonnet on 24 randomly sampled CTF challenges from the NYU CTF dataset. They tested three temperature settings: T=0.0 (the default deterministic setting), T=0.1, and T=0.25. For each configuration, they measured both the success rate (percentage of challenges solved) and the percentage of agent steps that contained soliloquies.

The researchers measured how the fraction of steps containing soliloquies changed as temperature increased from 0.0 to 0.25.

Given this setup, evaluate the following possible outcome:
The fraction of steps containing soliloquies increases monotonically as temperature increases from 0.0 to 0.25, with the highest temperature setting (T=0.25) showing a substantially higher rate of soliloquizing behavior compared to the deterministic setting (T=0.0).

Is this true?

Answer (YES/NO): NO